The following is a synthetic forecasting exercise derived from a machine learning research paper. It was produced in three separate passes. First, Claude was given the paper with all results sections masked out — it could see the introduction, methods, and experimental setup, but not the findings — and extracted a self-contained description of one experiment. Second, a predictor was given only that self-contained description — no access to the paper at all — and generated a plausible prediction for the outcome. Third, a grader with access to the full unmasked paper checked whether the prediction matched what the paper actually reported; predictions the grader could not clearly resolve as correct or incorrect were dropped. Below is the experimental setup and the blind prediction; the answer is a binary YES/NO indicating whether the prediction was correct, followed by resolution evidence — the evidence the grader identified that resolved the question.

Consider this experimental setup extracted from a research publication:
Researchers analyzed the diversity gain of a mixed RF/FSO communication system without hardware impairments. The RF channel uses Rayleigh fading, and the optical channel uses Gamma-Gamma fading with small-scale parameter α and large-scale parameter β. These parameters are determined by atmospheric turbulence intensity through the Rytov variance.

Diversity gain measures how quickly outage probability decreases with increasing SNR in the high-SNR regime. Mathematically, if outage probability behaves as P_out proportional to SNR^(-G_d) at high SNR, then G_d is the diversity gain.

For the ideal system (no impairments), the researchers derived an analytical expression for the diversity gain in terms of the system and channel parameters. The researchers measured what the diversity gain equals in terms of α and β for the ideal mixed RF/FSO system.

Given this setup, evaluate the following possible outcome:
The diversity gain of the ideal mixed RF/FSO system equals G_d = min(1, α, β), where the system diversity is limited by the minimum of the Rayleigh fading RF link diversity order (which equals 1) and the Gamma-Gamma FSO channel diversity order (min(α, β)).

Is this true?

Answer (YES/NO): NO